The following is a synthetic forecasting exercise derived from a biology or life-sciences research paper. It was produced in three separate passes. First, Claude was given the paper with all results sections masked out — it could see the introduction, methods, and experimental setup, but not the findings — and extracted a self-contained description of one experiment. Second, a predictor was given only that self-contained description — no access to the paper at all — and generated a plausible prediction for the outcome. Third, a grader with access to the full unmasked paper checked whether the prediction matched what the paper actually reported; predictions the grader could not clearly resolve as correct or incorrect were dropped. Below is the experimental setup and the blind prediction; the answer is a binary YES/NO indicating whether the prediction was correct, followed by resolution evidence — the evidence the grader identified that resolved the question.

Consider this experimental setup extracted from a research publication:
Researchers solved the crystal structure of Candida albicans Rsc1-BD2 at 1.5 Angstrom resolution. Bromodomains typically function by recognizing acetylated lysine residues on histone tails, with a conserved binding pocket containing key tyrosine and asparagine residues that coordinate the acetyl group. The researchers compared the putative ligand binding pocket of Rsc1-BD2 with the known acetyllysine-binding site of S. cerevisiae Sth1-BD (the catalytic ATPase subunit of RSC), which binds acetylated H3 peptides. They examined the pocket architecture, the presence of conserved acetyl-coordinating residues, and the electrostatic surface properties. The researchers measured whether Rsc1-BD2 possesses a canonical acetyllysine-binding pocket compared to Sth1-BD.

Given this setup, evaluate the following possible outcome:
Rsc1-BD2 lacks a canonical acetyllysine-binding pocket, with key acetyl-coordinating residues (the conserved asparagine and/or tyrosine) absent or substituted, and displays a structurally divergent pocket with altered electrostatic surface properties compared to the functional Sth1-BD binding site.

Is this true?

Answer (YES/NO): YES